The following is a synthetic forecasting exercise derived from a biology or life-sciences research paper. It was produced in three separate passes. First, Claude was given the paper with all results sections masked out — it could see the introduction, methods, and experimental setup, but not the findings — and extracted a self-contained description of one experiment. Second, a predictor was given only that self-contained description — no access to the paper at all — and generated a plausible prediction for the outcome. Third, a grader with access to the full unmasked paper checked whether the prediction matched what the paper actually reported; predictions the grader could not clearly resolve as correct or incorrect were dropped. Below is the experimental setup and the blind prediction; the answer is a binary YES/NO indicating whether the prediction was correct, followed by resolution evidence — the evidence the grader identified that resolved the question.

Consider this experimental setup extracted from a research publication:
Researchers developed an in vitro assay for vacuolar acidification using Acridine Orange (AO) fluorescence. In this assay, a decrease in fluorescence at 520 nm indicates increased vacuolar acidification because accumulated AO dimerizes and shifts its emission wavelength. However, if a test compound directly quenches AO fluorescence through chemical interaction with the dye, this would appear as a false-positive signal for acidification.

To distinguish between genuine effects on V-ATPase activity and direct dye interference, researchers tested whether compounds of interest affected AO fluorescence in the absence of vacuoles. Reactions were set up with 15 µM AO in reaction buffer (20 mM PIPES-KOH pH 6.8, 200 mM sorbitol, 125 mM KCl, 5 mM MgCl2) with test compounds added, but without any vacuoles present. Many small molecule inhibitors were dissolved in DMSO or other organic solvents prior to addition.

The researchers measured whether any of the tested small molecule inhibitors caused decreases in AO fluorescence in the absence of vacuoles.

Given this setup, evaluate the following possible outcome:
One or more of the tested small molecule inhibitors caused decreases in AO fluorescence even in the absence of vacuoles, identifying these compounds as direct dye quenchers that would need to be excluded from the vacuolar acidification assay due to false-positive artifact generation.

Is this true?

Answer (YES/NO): YES